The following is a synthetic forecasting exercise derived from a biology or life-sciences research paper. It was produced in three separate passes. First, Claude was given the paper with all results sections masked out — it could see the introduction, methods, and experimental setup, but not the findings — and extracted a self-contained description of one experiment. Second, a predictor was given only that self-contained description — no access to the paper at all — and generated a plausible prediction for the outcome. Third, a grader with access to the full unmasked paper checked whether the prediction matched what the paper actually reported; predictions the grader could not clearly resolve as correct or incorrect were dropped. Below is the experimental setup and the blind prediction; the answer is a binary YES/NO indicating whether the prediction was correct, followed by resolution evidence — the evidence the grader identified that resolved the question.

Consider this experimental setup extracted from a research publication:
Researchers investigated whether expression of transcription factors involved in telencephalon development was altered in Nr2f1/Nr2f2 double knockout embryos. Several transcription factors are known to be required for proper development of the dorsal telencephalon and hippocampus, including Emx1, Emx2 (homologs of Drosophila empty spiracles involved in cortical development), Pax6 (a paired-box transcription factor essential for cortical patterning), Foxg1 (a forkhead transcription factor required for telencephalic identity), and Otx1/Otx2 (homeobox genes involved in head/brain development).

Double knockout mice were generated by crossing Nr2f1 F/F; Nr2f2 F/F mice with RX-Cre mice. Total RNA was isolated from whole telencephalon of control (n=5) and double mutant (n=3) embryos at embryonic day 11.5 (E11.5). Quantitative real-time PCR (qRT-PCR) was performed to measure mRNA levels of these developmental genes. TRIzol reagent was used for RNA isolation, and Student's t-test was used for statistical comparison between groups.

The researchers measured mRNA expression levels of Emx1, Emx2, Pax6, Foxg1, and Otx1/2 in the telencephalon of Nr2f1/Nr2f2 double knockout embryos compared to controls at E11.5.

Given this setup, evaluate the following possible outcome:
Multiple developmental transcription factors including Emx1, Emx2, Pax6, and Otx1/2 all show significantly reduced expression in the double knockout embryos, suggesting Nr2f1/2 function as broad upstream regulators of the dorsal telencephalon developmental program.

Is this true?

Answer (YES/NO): NO